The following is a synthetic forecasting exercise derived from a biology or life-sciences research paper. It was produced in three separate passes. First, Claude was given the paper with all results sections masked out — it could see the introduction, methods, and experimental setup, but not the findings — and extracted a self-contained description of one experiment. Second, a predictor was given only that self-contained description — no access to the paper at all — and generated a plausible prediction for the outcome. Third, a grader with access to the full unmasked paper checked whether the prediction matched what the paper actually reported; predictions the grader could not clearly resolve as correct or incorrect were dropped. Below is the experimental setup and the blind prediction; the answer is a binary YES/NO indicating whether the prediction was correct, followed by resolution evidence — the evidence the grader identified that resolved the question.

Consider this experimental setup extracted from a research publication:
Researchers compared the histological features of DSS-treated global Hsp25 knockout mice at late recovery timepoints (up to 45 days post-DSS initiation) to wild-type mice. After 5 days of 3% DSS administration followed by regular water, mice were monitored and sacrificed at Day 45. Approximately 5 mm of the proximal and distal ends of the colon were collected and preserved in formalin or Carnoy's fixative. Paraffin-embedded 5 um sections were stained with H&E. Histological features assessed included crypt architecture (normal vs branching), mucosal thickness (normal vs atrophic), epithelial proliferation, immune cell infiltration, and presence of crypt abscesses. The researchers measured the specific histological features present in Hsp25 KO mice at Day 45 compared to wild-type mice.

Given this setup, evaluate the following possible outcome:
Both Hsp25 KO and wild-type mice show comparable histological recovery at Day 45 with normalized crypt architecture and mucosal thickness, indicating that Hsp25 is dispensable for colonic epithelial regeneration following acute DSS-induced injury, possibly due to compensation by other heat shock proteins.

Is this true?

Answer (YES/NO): NO